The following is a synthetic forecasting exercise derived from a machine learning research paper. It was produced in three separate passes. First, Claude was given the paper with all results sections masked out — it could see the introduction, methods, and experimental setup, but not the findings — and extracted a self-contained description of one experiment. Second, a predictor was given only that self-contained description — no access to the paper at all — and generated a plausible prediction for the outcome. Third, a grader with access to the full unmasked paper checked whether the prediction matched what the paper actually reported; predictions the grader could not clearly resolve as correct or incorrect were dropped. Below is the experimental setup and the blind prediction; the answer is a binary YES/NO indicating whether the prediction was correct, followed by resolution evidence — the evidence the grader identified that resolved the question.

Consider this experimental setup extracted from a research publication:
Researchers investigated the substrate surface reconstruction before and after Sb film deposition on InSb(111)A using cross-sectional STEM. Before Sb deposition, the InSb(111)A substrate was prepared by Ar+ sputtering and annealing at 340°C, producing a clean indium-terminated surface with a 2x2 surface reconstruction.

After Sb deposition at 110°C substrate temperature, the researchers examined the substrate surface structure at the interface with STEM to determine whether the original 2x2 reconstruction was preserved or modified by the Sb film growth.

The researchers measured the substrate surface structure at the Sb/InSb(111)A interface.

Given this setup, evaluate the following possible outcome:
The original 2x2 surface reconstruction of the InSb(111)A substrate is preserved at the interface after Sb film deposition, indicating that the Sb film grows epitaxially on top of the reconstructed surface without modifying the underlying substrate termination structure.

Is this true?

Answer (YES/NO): NO